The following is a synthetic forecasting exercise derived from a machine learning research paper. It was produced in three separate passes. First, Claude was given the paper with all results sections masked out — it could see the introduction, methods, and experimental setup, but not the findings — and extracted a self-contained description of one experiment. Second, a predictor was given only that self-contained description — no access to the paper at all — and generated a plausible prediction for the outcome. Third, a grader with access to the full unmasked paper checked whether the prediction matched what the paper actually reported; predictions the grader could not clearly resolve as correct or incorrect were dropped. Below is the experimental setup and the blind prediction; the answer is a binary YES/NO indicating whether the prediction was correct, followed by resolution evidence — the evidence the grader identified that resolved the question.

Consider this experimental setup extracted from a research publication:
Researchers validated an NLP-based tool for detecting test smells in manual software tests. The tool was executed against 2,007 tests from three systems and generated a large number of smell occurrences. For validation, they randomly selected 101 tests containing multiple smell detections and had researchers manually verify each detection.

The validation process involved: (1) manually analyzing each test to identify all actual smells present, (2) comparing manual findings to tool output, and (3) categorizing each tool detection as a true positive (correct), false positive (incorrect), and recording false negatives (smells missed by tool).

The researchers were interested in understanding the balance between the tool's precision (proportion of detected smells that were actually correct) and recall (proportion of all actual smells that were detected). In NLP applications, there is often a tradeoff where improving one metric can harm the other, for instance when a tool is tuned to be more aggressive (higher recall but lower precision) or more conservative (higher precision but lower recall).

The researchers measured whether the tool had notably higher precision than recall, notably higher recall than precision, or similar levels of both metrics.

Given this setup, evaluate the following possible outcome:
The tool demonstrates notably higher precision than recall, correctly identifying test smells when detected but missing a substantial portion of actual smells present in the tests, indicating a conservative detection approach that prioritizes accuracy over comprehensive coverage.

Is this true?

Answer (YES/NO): NO